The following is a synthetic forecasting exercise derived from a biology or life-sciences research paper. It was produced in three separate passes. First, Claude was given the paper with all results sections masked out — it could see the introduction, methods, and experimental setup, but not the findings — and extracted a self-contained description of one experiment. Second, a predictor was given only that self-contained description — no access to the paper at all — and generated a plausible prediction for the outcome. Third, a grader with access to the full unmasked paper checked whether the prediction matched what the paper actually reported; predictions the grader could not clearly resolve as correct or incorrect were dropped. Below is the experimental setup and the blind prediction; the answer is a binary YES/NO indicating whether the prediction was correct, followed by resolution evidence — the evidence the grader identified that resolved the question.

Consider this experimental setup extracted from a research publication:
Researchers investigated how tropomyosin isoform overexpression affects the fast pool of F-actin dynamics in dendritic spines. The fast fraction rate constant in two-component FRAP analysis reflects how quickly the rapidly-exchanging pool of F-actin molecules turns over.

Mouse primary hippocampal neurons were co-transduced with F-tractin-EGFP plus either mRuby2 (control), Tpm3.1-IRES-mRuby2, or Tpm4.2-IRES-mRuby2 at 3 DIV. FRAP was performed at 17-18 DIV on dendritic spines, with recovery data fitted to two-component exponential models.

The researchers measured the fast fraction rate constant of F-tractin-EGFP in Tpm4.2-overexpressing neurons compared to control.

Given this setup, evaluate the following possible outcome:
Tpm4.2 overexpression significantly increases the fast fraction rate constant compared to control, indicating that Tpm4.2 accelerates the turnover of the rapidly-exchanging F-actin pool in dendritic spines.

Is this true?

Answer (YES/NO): YES